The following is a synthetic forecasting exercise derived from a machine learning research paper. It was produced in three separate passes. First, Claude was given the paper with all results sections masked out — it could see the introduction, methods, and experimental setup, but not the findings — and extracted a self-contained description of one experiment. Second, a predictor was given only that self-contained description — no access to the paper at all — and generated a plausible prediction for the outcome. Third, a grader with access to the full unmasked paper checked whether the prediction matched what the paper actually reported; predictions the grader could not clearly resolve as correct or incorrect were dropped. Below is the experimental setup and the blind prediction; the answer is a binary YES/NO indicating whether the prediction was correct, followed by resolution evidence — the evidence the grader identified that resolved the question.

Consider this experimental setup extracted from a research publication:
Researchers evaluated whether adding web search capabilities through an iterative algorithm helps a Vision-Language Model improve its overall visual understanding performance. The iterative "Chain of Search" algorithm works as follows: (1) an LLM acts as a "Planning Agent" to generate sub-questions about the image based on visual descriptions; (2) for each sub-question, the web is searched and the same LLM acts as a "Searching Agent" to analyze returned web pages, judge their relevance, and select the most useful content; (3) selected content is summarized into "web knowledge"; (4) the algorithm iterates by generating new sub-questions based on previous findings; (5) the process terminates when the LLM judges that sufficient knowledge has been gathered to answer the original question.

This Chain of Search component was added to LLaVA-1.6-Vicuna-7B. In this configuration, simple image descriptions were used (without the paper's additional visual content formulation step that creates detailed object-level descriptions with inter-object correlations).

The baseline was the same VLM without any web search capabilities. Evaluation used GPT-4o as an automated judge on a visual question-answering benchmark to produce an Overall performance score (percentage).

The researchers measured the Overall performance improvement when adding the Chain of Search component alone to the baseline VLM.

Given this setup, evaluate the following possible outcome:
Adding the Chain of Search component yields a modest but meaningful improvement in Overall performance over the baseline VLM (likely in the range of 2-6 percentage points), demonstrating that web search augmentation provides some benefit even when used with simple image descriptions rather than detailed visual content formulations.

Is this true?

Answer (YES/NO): YES